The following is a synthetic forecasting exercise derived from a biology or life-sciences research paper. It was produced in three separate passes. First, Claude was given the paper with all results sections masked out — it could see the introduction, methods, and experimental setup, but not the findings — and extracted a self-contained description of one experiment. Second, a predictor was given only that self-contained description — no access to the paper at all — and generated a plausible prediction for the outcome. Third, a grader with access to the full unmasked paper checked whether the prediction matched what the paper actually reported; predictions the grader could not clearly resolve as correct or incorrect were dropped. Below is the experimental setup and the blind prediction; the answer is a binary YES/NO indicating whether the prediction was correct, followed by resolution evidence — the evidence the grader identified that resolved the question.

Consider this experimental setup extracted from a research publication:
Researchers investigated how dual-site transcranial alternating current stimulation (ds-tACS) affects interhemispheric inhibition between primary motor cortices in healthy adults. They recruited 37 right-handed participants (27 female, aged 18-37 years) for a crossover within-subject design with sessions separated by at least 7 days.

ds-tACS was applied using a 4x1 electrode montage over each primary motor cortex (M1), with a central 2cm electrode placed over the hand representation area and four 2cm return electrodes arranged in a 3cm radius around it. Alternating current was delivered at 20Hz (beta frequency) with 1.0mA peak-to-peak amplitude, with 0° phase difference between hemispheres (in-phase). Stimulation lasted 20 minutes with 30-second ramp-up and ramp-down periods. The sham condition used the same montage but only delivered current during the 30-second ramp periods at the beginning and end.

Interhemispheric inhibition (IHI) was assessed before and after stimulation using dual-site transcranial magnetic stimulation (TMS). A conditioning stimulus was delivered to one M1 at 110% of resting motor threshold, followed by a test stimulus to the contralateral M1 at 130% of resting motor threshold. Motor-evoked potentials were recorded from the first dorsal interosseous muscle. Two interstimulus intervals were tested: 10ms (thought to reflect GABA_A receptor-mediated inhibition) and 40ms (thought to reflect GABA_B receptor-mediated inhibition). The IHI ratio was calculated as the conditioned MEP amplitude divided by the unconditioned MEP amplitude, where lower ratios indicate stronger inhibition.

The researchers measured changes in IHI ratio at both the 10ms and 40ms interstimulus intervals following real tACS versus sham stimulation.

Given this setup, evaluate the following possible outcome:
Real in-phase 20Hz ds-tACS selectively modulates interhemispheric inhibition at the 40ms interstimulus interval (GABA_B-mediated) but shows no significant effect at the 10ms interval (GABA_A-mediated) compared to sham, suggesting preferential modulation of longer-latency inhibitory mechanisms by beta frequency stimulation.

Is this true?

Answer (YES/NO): NO